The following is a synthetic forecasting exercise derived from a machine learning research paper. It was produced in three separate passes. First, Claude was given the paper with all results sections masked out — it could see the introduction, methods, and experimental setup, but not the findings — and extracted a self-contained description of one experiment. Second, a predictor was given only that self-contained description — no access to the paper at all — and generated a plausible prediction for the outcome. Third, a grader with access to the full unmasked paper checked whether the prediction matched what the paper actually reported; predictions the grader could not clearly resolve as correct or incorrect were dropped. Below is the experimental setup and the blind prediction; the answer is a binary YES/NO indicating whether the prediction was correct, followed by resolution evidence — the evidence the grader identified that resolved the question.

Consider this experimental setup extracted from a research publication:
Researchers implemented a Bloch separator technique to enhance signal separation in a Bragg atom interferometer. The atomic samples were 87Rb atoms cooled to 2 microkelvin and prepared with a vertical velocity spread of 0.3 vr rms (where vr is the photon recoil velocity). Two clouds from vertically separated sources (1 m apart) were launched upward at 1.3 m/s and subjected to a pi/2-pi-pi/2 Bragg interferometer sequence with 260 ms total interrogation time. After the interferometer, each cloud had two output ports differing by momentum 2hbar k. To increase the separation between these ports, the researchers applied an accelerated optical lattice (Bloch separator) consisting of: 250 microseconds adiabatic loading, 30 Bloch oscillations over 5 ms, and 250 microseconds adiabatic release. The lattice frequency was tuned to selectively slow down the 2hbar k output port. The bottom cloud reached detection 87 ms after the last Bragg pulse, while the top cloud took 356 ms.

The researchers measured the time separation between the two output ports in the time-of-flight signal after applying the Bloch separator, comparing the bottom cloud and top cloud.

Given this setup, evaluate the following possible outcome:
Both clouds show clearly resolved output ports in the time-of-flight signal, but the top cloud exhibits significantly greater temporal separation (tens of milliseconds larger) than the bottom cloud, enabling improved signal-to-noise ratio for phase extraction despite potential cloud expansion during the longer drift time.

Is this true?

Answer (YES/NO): YES